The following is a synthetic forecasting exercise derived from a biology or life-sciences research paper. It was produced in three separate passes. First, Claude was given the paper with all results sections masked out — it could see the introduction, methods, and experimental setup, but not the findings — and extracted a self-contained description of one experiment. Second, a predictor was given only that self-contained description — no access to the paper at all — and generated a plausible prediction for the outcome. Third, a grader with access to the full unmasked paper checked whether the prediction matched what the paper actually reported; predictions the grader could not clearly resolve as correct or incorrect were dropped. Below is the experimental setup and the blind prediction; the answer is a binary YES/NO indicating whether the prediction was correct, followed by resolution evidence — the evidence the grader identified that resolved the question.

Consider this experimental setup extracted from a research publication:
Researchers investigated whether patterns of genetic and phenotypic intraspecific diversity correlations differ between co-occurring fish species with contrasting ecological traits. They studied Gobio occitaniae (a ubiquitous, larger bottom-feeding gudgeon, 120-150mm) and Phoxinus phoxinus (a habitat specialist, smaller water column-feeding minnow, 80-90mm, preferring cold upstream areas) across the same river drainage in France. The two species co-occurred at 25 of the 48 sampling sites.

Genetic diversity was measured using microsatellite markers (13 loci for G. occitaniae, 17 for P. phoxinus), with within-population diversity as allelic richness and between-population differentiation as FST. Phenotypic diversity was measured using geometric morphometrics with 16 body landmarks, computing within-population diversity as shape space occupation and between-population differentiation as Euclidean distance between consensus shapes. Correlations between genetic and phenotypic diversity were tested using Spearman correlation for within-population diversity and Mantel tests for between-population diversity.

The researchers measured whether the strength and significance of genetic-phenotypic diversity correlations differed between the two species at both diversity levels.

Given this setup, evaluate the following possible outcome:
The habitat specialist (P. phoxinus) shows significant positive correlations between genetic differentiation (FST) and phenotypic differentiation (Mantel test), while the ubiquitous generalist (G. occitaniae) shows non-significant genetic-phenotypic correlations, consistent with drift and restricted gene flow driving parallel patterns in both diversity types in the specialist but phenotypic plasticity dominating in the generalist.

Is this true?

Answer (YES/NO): NO